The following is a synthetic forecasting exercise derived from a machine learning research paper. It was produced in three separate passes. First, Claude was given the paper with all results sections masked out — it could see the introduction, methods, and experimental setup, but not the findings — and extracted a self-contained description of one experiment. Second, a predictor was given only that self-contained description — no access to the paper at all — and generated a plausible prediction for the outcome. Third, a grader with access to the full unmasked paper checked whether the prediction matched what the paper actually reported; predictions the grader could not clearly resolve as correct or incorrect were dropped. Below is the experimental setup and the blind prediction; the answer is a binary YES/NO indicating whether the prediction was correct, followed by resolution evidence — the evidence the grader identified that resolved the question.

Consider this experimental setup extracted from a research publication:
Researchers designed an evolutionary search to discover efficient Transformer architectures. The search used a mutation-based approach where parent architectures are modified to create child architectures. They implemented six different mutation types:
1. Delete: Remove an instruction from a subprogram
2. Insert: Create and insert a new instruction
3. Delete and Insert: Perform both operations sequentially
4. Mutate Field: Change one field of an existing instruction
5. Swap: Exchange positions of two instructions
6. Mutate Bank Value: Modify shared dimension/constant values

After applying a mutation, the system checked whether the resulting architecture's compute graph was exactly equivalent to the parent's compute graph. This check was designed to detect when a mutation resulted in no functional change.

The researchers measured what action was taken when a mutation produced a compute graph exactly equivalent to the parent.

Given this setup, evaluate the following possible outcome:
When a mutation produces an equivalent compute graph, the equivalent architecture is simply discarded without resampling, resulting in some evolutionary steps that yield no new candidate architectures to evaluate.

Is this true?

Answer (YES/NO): NO